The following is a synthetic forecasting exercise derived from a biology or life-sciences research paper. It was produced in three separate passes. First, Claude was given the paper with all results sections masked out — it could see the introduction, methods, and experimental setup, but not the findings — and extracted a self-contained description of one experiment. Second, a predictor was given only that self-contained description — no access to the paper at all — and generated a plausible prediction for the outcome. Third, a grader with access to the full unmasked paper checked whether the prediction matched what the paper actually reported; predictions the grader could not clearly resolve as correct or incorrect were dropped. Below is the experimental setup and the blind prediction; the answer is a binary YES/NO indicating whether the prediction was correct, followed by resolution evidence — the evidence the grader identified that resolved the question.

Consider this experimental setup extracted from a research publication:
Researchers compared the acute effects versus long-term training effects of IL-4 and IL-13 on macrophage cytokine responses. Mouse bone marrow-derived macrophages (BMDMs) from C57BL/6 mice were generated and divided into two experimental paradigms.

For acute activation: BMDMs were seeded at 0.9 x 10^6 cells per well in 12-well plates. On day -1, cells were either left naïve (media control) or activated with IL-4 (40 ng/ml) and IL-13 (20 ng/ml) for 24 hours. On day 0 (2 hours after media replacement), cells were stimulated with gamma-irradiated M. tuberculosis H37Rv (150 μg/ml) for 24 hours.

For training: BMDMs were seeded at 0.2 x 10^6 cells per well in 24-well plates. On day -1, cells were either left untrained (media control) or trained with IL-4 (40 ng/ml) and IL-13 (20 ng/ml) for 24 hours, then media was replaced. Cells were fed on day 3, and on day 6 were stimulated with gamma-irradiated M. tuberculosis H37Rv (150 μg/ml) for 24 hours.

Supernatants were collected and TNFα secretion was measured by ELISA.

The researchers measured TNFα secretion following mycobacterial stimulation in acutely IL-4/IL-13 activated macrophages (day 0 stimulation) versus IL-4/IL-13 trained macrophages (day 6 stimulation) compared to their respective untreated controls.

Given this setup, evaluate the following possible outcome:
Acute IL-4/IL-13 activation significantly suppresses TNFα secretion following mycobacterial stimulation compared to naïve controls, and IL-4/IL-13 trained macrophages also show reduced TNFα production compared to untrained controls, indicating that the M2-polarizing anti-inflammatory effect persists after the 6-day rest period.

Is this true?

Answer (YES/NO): NO